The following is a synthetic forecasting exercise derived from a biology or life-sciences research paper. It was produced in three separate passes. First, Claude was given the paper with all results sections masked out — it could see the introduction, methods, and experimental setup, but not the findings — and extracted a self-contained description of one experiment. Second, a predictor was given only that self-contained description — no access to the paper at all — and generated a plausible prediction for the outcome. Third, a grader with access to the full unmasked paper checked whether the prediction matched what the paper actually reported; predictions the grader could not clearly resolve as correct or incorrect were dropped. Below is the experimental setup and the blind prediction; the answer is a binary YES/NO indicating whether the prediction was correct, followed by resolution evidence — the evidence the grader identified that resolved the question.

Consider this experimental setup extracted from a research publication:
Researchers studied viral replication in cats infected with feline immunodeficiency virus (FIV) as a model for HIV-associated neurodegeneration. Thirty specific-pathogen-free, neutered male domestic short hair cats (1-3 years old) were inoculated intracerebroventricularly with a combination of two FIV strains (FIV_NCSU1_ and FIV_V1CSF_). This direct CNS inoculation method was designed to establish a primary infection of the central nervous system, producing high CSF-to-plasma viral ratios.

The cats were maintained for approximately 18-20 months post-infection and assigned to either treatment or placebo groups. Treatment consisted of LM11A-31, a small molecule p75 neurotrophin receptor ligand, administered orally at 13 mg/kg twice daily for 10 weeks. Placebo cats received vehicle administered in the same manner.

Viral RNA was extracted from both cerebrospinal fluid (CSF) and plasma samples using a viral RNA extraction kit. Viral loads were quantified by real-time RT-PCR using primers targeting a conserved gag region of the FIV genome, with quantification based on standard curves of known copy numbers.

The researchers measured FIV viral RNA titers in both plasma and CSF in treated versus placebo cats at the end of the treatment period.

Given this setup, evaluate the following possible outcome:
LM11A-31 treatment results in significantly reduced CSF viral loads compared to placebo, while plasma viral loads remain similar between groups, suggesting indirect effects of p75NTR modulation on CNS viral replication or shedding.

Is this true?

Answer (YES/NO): YES